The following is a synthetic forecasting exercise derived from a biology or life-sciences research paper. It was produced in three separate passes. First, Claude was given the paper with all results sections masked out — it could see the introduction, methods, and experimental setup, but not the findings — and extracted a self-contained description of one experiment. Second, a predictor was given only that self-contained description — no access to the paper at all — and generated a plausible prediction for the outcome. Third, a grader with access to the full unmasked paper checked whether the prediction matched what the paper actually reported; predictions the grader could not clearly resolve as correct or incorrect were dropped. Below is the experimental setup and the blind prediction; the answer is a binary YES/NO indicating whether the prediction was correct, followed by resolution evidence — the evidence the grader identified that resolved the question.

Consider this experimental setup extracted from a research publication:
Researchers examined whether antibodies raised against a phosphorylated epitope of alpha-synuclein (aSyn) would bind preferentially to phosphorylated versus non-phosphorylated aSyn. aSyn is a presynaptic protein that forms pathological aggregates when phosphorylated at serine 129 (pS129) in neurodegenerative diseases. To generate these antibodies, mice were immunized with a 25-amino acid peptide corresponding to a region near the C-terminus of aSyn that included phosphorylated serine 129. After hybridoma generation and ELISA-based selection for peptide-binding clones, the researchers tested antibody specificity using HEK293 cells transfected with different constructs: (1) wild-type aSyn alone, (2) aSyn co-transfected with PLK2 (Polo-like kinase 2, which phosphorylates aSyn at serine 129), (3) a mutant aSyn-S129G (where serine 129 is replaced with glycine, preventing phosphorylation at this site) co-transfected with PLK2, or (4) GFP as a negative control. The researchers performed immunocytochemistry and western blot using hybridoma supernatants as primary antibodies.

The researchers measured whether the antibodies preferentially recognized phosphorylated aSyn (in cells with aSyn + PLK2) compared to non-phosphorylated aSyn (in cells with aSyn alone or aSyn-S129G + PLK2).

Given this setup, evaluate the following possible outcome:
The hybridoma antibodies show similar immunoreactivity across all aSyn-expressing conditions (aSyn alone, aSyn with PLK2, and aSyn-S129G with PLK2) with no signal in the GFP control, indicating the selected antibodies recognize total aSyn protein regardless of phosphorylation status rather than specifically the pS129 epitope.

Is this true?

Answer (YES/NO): NO